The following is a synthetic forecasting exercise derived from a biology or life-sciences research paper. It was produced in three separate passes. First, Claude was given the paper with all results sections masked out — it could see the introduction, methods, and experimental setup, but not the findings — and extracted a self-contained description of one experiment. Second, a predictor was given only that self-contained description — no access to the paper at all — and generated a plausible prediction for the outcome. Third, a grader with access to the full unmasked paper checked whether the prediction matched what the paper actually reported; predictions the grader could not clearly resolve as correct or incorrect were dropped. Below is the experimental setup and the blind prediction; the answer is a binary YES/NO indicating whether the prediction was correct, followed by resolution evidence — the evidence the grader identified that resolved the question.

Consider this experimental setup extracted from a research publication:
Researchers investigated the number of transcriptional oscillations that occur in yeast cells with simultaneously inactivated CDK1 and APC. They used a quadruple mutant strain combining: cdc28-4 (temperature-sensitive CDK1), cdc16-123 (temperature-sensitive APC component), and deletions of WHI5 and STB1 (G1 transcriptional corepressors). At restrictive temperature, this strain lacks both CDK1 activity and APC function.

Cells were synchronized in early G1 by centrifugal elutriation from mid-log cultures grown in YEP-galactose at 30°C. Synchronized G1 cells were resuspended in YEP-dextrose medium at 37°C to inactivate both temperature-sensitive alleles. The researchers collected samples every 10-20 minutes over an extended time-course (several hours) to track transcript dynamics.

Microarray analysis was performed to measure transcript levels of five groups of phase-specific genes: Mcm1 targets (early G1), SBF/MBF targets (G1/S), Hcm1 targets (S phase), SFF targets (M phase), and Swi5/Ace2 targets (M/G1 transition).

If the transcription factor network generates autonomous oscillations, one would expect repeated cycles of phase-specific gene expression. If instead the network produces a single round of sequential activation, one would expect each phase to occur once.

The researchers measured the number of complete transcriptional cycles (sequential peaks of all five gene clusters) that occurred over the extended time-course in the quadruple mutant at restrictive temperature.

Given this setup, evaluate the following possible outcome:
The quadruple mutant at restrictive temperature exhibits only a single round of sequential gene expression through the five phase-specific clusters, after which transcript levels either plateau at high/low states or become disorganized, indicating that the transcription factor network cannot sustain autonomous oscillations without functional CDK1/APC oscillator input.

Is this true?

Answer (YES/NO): YES